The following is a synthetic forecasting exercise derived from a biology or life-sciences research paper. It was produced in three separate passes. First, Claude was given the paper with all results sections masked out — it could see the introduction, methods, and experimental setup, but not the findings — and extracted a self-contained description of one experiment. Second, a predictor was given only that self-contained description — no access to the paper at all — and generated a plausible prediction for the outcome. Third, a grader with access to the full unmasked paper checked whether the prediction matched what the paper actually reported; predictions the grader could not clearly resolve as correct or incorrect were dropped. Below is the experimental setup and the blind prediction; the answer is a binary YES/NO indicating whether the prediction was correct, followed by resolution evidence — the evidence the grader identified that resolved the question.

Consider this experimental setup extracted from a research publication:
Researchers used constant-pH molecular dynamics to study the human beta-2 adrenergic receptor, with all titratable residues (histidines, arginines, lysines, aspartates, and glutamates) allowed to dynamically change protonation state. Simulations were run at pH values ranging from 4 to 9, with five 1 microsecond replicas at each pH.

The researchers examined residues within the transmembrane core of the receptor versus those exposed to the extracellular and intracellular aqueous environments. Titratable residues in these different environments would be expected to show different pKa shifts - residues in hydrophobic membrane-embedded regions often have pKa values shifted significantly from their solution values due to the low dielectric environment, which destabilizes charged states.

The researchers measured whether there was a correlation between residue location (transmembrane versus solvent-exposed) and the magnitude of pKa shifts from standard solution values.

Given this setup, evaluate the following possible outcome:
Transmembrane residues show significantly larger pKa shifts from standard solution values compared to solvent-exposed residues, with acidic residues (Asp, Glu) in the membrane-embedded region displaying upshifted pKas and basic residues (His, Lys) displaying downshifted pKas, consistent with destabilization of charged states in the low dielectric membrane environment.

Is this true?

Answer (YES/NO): NO